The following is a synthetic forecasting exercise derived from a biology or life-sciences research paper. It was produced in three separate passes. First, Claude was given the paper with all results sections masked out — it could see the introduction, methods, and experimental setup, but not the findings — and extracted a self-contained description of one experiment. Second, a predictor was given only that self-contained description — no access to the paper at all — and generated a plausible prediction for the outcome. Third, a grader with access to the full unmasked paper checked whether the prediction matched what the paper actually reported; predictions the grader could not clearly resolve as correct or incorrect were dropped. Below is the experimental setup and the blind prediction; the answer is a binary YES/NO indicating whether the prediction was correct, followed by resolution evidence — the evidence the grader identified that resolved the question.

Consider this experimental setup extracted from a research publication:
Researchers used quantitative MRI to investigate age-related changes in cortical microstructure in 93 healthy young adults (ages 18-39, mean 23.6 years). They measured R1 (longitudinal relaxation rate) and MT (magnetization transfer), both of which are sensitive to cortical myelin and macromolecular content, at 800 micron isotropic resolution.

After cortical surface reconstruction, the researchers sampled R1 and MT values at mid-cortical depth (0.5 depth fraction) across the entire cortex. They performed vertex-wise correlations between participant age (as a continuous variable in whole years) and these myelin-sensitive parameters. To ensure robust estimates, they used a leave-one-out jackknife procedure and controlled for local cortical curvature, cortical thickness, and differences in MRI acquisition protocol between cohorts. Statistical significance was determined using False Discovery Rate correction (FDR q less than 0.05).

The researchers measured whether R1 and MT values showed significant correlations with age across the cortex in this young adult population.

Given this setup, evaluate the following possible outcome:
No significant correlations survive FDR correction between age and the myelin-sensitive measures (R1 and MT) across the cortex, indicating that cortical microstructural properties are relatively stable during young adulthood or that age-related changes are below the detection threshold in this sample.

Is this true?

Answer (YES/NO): NO